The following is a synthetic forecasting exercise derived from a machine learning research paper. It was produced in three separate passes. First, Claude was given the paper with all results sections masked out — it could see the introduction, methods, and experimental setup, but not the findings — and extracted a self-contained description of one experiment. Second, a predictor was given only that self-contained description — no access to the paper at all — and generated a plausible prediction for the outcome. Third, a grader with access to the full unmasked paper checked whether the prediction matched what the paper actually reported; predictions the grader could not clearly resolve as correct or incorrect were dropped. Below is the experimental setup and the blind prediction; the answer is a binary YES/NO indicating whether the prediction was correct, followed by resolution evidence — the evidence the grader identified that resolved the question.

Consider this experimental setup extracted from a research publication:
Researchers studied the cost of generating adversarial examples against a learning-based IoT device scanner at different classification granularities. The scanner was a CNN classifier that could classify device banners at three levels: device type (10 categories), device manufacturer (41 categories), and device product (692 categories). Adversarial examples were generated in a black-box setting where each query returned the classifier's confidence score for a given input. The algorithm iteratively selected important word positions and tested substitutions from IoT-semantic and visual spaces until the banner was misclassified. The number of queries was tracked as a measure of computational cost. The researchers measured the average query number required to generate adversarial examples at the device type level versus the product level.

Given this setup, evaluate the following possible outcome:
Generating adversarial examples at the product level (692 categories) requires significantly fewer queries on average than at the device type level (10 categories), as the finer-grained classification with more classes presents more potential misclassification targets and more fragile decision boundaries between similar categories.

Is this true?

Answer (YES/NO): YES